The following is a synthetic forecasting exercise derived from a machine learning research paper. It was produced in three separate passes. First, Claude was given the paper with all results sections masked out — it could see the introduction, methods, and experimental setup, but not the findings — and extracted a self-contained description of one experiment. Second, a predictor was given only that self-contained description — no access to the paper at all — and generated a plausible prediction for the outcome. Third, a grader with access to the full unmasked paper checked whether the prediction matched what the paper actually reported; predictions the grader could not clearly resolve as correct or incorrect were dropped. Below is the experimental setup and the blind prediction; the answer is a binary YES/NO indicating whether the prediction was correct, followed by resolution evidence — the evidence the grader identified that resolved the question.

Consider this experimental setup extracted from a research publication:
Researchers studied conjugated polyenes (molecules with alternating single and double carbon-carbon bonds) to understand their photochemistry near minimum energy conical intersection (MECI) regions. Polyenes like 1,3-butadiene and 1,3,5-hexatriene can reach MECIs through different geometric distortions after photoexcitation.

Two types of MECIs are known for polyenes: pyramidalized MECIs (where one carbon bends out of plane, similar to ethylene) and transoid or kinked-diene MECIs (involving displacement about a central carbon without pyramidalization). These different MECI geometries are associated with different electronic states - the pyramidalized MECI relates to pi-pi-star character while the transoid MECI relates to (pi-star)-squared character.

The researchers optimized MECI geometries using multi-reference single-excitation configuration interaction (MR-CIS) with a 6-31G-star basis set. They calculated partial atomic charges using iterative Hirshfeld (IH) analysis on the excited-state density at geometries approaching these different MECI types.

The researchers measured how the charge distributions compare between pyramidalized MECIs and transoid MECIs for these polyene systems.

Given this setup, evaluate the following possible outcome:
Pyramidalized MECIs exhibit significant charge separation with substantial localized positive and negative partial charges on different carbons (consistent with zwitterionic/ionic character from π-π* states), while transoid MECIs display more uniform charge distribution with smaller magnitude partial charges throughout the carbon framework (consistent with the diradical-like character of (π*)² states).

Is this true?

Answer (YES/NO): YES